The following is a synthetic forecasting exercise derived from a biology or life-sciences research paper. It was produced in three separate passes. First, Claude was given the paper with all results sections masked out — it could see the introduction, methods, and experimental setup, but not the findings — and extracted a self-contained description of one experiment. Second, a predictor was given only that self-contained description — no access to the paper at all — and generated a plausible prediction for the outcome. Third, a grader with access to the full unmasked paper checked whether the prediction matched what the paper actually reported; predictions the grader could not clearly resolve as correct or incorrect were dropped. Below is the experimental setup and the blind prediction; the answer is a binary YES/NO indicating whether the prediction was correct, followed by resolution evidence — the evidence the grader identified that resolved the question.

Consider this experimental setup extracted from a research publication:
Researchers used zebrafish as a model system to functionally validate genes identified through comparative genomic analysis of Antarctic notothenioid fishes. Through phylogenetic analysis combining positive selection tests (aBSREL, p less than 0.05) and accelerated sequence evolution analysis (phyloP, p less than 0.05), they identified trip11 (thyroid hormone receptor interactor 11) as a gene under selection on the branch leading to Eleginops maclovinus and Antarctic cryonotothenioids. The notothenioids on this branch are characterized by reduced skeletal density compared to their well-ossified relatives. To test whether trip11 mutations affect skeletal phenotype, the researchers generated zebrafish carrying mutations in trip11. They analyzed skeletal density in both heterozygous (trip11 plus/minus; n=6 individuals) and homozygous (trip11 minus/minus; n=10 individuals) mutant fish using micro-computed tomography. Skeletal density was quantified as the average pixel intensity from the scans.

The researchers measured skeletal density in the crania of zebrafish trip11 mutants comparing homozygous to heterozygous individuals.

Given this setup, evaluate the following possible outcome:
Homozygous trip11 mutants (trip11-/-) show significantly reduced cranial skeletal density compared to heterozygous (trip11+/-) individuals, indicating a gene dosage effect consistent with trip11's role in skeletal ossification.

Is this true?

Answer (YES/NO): NO